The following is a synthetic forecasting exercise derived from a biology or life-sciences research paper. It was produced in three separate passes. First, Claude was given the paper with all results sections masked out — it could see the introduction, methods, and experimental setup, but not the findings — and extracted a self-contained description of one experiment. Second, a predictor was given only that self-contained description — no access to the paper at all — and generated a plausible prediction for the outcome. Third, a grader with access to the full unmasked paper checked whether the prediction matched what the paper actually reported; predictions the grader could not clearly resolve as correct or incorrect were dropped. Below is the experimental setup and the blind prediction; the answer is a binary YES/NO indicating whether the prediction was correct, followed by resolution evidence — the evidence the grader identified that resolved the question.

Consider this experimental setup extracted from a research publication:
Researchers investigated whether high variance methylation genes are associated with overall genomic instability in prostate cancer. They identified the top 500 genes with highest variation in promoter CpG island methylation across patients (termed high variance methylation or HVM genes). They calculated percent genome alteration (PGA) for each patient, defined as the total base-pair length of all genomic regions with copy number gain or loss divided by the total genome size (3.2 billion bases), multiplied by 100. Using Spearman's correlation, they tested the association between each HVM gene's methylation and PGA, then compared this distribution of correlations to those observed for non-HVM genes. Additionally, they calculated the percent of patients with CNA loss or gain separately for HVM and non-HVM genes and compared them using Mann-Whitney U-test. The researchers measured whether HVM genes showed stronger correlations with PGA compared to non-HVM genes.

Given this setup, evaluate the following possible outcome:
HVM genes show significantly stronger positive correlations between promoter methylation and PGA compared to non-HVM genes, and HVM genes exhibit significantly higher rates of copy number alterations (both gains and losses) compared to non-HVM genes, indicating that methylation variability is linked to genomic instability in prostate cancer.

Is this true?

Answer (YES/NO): NO